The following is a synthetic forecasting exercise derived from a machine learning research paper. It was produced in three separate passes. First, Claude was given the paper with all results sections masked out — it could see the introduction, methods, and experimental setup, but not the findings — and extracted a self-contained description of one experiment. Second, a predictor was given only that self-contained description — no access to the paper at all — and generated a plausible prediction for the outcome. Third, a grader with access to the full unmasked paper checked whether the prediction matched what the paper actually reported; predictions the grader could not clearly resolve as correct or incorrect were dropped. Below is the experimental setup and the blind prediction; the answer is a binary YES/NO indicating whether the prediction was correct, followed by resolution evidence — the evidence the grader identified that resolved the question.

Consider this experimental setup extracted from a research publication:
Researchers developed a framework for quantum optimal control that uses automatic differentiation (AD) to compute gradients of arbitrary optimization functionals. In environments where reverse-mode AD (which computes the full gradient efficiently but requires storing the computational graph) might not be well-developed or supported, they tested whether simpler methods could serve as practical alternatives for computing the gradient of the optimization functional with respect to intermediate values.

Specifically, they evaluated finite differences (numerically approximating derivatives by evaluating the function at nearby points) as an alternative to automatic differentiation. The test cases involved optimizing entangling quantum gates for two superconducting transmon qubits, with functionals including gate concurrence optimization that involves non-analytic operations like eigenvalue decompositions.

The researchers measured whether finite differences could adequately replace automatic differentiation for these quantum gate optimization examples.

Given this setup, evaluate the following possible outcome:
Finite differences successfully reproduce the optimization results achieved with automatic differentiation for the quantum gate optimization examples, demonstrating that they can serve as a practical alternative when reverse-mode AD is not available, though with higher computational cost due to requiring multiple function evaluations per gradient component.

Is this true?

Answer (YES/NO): YES